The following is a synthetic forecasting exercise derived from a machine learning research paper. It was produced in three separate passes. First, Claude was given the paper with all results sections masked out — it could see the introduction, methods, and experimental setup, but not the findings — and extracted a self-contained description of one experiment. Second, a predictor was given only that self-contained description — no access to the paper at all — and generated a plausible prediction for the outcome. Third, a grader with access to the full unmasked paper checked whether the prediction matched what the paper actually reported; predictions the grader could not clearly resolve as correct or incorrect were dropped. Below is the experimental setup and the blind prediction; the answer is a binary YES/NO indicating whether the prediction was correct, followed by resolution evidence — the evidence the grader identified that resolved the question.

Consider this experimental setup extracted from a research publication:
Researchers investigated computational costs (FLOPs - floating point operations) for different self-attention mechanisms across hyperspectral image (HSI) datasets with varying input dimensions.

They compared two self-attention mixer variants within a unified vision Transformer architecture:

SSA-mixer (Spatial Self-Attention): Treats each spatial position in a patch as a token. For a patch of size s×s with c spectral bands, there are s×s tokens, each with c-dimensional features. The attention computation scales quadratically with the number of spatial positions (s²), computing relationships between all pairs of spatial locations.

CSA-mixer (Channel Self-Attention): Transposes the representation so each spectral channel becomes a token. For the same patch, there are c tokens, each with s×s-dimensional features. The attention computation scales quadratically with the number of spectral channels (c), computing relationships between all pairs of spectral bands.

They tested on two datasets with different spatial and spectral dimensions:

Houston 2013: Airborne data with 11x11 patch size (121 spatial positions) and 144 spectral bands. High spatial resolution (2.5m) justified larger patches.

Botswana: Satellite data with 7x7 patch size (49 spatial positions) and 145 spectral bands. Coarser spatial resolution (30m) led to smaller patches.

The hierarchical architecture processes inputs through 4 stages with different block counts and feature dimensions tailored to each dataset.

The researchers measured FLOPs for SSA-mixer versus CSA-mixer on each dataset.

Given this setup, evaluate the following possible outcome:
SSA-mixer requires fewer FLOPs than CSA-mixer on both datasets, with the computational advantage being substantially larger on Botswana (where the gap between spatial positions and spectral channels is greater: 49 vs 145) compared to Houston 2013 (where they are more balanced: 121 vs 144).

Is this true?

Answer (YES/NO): NO